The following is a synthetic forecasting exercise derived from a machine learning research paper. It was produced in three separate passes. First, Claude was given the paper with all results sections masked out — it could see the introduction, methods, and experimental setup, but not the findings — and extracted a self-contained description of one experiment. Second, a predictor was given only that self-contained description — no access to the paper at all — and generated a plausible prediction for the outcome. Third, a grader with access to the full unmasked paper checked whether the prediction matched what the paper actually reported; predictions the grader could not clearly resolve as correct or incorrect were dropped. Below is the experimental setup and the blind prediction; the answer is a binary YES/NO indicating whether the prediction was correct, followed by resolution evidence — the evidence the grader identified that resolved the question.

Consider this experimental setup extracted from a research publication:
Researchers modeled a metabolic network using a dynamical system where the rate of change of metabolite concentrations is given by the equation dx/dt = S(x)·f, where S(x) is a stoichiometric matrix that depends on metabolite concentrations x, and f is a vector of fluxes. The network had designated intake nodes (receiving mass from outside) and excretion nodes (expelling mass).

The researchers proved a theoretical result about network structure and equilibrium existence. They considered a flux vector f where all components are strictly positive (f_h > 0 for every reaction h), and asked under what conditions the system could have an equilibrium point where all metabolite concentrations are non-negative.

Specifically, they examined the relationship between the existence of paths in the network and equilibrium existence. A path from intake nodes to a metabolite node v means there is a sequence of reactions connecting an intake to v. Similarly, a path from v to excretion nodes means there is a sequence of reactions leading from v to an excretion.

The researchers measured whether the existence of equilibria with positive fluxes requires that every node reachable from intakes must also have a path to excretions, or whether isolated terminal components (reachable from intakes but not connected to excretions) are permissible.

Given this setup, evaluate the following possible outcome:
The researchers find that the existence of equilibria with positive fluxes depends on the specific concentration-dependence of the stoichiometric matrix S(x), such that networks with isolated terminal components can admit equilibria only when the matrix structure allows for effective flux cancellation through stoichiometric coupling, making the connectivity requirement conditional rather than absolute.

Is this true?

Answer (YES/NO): NO